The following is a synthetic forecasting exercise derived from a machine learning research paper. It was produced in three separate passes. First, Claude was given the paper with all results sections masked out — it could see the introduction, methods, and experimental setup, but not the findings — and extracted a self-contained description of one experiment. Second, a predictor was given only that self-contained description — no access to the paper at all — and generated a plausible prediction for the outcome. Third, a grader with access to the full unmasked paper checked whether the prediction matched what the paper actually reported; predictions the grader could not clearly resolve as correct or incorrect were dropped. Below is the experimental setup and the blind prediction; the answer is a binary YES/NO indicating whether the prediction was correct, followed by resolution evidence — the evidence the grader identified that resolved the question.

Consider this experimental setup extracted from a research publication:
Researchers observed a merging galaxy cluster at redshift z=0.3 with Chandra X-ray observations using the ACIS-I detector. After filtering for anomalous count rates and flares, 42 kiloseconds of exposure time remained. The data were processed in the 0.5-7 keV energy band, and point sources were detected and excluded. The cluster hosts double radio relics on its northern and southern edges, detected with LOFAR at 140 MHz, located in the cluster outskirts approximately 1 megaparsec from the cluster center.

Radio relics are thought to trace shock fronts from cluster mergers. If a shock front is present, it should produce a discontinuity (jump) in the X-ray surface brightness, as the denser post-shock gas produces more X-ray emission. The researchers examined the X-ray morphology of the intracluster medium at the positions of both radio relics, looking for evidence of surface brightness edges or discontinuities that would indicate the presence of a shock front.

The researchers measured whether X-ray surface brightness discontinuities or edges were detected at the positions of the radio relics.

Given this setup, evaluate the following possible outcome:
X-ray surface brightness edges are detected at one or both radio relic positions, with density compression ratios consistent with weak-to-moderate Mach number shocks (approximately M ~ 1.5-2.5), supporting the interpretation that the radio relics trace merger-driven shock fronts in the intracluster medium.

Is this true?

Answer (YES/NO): NO